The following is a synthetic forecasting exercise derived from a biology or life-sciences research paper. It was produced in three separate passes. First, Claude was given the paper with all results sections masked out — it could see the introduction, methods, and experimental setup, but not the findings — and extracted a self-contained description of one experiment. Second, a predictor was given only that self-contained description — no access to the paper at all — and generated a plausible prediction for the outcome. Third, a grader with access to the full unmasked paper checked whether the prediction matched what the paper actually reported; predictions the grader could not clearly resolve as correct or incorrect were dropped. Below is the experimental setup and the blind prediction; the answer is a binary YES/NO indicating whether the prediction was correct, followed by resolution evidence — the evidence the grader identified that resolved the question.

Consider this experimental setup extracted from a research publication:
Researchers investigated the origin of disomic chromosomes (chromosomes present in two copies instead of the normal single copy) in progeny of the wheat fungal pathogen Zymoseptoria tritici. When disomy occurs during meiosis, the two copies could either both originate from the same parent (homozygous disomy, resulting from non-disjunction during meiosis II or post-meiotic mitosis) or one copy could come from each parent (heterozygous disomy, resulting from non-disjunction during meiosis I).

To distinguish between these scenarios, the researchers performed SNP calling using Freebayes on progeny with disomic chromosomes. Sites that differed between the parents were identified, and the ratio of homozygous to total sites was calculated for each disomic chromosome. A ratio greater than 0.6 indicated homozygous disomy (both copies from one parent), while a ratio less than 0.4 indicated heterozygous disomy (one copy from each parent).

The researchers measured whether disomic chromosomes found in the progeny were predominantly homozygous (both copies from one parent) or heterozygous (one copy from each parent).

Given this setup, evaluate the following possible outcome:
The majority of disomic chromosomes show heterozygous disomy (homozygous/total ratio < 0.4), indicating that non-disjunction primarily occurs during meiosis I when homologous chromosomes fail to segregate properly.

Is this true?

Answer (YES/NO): NO